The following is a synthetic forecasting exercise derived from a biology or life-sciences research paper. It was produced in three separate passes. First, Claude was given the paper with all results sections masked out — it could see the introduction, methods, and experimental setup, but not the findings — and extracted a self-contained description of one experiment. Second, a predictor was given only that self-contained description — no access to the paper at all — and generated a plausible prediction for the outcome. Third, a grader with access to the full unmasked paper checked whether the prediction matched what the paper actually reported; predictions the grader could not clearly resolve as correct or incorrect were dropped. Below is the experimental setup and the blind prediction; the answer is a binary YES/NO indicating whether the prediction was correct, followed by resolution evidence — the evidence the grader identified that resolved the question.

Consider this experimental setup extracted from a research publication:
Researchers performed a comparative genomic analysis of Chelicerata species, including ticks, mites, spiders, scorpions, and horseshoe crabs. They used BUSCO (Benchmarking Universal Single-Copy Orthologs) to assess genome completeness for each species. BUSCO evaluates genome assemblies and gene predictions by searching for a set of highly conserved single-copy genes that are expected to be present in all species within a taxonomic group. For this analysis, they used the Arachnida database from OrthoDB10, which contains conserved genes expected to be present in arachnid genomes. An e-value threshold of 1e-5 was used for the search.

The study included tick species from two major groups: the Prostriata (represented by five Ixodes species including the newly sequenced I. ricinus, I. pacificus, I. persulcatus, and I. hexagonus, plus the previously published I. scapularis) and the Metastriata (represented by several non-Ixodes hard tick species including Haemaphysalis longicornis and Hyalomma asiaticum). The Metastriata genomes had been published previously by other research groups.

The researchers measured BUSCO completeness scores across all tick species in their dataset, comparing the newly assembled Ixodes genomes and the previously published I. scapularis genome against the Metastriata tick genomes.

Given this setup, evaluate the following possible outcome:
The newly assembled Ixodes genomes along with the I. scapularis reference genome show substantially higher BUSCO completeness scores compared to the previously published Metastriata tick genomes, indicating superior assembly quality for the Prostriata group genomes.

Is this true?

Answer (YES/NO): YES